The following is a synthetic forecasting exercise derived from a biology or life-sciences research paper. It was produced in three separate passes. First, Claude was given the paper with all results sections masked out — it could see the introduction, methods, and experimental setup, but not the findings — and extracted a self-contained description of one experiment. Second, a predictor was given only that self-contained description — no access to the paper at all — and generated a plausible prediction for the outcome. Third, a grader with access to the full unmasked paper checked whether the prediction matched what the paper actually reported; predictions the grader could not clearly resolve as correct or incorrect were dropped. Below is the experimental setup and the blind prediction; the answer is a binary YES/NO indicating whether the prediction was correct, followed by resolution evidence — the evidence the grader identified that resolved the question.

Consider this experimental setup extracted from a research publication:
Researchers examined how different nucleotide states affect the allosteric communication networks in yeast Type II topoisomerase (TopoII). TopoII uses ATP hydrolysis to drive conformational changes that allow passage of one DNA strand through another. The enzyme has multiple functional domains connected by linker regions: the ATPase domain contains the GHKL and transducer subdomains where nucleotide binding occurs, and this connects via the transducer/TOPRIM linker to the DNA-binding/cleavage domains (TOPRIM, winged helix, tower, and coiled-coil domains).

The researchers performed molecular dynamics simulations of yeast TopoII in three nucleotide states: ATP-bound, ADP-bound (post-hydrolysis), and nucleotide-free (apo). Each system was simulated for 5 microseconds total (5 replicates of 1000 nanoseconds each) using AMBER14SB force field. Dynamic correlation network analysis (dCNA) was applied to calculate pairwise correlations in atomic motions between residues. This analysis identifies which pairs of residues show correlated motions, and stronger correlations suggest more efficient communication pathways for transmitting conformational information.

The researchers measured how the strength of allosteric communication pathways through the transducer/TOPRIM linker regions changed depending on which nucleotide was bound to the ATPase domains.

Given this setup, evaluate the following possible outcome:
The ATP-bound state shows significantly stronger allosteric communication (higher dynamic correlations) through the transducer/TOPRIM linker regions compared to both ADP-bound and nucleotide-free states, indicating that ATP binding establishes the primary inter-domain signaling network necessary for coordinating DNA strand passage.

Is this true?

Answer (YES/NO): NO